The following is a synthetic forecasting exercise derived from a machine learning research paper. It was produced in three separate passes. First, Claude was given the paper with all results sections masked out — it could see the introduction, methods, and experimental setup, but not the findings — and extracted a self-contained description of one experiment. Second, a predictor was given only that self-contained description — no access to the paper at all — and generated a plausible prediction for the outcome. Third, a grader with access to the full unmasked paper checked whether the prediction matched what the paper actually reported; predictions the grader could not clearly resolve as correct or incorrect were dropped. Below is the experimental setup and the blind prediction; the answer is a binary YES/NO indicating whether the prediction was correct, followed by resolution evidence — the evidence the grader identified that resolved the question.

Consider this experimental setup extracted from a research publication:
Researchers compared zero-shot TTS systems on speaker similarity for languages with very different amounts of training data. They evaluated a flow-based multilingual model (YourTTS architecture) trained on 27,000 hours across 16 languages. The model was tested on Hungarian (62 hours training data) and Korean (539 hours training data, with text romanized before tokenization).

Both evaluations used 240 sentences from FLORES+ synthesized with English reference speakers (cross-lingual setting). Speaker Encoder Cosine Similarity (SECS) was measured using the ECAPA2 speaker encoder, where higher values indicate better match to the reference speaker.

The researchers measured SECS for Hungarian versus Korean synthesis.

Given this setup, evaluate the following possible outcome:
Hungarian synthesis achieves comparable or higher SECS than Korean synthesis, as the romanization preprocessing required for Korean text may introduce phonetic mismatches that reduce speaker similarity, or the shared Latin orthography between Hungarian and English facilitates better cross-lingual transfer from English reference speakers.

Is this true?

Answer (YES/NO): YES